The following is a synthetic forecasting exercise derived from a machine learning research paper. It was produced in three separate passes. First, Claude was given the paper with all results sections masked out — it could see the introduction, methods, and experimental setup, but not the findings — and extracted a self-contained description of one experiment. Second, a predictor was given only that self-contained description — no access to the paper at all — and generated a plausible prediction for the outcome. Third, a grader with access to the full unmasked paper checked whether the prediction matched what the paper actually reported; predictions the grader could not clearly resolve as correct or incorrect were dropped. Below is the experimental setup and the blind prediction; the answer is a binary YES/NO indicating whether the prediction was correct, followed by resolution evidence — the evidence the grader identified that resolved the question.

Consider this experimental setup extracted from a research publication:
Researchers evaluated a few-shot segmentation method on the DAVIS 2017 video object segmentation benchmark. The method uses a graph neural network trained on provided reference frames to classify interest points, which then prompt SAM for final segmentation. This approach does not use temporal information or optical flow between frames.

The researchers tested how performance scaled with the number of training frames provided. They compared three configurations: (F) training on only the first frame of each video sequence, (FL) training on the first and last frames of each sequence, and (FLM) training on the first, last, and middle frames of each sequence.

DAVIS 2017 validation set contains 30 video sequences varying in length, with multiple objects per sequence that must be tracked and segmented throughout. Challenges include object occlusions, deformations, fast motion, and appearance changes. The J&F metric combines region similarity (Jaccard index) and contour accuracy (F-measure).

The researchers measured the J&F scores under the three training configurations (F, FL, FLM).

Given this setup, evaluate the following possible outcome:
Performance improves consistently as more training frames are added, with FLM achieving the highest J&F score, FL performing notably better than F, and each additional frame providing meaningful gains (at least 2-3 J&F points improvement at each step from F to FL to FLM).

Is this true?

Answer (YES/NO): YES